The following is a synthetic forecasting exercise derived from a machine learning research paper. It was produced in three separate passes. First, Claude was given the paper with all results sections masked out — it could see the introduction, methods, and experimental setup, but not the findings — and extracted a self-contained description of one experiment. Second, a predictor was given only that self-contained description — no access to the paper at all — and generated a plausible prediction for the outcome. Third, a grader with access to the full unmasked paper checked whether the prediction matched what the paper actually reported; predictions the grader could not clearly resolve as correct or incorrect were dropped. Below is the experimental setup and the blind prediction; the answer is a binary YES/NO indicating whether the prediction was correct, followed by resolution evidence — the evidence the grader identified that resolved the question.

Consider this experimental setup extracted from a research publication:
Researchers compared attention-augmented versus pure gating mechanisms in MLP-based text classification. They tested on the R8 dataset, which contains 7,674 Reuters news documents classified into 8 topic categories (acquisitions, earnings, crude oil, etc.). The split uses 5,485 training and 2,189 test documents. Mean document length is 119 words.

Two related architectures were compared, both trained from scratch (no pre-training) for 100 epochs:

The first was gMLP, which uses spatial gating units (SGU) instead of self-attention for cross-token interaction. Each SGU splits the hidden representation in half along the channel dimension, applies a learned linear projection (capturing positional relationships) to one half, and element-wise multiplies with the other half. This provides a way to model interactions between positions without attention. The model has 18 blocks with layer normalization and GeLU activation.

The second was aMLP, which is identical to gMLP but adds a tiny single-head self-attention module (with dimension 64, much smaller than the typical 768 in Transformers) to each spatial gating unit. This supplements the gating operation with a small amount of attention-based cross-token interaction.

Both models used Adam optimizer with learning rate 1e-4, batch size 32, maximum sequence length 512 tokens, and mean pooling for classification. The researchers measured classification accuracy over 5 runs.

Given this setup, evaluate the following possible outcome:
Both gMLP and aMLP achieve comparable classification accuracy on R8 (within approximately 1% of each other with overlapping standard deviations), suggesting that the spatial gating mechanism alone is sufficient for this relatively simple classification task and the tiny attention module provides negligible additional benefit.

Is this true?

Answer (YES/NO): NO